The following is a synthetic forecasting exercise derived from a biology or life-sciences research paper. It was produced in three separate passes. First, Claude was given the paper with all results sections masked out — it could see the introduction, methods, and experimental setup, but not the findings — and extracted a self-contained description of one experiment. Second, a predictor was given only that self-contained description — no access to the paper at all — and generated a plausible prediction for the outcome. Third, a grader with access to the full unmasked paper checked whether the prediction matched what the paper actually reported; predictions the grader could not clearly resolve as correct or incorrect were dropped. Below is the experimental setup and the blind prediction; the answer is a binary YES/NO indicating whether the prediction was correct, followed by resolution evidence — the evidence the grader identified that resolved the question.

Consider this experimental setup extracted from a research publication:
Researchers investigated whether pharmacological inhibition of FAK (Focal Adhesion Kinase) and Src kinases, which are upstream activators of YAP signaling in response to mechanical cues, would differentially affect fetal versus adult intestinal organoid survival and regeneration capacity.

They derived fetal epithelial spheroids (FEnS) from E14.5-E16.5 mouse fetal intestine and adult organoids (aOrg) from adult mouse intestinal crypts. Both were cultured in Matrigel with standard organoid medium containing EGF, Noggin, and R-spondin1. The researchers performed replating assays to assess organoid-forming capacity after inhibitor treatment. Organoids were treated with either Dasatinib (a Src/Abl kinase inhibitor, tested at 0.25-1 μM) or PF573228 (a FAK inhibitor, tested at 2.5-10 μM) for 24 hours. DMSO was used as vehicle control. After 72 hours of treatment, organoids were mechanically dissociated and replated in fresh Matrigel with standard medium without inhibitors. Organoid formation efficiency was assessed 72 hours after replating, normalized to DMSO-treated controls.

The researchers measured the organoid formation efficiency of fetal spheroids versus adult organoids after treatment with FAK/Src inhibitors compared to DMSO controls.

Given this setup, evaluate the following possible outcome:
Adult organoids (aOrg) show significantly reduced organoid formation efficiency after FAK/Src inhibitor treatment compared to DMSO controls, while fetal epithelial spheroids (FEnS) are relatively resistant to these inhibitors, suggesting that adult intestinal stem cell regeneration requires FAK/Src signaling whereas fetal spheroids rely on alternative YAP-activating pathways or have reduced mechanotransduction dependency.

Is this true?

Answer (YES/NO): NO